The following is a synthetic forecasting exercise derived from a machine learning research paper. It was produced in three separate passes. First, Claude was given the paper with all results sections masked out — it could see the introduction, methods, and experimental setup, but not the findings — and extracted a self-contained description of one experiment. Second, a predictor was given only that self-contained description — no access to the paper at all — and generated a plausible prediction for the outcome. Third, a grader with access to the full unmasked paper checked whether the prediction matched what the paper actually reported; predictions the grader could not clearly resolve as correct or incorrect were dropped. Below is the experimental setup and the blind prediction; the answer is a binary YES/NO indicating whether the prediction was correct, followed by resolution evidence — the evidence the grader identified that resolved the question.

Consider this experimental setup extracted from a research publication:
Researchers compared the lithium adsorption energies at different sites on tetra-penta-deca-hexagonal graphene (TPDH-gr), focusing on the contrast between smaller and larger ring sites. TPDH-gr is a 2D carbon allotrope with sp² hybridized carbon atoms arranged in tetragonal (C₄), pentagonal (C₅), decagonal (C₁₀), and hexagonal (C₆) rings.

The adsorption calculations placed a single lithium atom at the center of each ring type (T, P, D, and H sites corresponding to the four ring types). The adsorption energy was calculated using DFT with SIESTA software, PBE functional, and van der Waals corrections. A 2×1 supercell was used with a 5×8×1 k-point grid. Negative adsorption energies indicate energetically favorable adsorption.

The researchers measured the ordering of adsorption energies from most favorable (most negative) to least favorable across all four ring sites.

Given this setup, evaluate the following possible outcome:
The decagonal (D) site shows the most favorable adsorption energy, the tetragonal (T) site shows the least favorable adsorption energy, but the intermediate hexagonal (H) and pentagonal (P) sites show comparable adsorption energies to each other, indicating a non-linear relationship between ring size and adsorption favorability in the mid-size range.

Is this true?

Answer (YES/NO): NO